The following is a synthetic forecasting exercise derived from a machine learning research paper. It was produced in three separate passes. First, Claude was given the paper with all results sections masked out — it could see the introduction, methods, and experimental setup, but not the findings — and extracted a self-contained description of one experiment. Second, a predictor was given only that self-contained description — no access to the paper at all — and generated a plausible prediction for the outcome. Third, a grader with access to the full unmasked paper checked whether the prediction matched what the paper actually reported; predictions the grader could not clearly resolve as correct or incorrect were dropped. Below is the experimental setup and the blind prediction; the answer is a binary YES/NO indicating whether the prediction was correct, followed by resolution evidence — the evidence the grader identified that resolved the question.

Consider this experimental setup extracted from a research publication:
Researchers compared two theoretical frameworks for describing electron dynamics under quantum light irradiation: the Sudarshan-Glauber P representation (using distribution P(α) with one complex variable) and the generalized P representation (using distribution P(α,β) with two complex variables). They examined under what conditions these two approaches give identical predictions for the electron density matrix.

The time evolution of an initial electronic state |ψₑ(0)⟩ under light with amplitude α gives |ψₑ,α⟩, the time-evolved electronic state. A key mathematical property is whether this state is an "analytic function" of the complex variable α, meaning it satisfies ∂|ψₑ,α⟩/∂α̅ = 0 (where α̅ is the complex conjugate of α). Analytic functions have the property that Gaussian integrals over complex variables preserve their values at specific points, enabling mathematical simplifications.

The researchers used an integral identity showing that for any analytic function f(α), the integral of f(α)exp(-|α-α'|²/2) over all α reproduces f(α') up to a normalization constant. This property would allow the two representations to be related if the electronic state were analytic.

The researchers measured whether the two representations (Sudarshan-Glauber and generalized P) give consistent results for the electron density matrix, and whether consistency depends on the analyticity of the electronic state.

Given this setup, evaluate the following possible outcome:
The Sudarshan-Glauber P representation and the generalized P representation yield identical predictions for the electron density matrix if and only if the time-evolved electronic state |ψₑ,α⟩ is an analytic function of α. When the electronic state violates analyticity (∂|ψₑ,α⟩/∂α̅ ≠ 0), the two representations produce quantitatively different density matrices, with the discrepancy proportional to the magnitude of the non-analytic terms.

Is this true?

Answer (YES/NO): NO